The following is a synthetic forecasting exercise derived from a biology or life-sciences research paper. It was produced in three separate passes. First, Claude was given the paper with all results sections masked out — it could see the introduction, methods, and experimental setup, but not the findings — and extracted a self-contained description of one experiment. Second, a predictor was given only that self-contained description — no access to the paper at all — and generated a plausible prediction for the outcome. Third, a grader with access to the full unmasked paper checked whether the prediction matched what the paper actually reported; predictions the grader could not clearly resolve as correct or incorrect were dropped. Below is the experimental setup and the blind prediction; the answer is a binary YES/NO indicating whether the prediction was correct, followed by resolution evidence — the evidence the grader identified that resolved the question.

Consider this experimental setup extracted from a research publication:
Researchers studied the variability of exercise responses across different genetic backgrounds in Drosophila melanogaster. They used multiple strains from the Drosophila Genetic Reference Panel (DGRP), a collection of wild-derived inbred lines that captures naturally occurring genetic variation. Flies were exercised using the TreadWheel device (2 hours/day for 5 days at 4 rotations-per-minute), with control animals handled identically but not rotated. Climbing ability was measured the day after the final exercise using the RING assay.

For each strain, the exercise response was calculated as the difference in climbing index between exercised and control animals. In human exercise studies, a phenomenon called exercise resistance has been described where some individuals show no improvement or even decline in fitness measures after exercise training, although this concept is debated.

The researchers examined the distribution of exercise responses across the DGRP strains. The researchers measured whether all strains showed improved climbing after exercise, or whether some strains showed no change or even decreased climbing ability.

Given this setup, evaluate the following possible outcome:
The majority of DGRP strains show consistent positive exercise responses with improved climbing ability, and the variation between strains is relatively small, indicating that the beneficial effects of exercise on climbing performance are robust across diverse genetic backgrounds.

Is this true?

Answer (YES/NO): NO